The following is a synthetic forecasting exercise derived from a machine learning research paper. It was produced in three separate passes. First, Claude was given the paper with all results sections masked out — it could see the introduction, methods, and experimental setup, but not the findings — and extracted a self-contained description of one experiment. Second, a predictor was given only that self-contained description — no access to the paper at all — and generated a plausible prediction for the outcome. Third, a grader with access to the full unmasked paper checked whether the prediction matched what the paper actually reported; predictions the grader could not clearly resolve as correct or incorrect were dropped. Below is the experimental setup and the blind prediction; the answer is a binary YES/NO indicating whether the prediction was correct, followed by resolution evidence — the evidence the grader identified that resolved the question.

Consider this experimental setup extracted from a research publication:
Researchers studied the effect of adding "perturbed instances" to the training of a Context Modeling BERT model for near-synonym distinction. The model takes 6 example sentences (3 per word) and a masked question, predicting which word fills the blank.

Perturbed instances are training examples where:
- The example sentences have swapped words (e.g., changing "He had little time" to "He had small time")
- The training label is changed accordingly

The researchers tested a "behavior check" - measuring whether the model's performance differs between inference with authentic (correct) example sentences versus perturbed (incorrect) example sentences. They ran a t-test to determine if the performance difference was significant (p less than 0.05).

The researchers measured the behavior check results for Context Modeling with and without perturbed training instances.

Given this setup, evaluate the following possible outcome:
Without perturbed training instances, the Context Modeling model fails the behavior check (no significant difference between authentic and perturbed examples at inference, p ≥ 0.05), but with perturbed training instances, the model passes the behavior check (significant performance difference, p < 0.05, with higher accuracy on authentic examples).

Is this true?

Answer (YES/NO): YES